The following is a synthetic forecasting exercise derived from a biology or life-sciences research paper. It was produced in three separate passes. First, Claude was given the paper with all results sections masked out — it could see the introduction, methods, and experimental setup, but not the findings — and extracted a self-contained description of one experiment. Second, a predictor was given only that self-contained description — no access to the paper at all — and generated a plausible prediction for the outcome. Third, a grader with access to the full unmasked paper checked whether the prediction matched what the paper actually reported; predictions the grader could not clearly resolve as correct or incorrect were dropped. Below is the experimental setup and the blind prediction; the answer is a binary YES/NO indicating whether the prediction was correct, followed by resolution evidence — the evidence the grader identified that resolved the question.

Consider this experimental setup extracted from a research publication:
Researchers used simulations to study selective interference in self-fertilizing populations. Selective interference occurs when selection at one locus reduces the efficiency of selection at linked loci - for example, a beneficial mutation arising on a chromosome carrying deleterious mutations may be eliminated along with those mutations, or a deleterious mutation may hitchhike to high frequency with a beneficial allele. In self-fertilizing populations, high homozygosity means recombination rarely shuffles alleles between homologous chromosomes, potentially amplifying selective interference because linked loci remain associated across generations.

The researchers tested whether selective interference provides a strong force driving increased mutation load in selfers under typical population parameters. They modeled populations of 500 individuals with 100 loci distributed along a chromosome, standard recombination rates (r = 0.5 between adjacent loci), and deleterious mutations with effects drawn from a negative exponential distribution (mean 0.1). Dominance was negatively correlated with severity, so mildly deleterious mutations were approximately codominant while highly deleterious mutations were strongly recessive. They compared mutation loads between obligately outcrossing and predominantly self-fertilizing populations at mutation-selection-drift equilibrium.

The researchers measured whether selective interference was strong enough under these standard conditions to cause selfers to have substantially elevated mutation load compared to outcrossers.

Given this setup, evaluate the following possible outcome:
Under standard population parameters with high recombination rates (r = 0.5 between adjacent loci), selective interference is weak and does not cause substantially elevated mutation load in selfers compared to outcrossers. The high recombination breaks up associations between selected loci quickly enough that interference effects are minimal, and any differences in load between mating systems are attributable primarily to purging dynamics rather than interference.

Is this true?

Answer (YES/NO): YES